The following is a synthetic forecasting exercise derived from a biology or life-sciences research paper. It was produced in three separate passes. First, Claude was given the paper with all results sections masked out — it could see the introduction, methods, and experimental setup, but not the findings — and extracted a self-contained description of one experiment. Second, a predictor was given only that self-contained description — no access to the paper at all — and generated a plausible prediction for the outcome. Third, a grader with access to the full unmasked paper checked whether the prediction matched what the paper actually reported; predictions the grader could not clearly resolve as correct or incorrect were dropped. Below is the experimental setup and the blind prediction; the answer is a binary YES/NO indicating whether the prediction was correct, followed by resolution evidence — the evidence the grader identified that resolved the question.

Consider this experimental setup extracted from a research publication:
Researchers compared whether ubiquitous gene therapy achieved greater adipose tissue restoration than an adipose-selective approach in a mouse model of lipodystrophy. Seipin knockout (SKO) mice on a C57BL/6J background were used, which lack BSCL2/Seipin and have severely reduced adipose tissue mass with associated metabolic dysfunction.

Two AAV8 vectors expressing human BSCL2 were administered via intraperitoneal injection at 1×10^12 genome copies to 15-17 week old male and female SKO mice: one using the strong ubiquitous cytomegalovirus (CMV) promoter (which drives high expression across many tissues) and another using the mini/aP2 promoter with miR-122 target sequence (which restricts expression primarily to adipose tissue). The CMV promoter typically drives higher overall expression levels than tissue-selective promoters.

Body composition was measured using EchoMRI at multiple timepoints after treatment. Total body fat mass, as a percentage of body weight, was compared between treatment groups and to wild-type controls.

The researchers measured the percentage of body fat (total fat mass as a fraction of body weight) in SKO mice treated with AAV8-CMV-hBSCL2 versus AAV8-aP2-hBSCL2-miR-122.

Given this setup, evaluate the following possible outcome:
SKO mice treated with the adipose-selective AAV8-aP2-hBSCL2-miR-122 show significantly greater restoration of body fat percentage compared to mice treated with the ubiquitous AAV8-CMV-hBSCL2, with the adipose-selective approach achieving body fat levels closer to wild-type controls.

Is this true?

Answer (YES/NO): NO